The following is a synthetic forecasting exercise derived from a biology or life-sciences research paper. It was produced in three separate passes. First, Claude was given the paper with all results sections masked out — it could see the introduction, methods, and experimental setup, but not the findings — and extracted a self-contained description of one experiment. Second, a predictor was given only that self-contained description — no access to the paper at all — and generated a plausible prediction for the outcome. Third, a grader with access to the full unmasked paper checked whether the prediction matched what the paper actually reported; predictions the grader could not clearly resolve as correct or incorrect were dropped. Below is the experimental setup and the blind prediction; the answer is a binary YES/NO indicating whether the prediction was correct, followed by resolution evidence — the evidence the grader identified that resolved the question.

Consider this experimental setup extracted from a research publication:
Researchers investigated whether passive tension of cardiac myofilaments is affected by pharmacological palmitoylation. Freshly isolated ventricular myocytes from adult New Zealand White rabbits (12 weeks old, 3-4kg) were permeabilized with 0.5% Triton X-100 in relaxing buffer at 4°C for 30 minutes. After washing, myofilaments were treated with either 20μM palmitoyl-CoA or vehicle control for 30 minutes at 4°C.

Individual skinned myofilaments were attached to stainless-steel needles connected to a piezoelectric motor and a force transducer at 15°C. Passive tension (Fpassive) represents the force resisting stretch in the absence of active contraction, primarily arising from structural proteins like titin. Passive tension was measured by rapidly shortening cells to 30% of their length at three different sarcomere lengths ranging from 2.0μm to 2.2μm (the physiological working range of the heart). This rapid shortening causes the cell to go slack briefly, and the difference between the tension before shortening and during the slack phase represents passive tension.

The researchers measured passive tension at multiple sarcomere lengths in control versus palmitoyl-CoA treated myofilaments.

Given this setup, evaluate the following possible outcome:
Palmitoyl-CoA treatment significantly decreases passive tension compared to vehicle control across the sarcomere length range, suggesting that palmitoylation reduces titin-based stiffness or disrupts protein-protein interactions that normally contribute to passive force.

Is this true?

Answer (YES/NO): NO